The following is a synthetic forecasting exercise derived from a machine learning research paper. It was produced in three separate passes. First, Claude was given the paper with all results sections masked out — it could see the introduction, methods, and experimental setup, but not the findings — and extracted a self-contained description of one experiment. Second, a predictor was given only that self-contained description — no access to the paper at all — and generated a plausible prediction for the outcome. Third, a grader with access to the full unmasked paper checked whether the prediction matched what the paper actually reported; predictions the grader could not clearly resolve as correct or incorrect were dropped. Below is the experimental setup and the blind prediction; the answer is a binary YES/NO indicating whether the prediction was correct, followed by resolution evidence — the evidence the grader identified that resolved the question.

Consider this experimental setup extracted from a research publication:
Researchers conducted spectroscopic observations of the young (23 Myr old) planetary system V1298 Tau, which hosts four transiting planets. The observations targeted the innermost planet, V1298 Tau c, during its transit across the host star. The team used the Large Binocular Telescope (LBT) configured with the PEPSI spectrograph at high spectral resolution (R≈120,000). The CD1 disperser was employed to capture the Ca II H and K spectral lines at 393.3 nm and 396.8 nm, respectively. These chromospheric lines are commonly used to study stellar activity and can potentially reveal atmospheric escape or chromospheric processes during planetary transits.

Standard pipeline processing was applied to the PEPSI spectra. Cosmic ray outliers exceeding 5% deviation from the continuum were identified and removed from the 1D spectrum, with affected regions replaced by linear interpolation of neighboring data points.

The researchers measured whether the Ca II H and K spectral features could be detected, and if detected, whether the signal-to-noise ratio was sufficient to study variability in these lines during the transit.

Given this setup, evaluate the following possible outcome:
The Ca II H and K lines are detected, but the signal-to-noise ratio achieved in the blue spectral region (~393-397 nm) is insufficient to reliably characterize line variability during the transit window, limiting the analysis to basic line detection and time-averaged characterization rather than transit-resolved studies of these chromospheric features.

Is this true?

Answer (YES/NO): YES